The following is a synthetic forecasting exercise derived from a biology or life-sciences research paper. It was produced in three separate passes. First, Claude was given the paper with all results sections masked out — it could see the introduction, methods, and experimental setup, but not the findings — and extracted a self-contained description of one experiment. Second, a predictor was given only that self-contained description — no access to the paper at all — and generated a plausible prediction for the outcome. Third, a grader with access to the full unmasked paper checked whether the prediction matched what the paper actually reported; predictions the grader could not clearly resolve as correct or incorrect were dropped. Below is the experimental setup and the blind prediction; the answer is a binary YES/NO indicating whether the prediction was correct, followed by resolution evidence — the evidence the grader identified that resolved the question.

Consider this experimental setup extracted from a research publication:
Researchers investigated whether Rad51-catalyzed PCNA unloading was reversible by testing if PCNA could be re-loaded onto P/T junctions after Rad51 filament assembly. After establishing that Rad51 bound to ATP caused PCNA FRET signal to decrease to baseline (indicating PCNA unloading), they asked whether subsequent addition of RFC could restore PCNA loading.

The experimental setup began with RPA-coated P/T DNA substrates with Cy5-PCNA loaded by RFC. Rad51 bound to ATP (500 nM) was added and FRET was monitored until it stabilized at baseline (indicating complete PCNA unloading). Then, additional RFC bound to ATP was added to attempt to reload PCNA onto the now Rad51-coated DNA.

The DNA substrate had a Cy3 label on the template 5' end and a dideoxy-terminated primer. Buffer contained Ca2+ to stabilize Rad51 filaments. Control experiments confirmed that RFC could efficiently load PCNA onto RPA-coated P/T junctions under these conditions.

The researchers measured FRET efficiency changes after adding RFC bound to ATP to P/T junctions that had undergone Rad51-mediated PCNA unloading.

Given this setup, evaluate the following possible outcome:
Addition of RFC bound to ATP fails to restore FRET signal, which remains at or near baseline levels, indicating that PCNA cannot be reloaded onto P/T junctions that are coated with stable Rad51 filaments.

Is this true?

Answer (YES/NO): YES